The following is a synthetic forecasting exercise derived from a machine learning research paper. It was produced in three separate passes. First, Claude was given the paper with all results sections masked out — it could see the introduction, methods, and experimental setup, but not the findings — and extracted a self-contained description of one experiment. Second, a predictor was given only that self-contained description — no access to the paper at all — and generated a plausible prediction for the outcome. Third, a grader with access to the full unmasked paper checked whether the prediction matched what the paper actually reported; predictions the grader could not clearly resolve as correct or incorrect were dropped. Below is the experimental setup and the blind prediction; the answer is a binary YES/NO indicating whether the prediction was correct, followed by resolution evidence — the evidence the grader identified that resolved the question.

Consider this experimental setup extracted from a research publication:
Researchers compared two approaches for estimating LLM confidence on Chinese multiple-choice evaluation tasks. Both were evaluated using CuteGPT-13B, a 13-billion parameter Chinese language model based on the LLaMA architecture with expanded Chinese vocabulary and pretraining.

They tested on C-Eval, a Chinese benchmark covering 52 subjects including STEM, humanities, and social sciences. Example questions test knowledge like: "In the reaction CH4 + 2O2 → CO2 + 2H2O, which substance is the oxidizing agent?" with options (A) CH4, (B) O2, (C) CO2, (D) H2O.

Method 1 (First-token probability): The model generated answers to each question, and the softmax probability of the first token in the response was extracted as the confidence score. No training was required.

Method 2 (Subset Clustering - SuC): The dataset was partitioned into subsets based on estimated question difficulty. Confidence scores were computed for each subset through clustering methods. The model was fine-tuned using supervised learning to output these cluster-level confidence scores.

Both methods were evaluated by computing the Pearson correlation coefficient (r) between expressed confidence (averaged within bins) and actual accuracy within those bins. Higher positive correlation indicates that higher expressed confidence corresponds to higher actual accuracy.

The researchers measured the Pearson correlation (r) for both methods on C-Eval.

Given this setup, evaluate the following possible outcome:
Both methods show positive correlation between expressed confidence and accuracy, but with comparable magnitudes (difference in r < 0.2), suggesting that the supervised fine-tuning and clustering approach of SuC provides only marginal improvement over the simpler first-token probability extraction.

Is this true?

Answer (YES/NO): YES